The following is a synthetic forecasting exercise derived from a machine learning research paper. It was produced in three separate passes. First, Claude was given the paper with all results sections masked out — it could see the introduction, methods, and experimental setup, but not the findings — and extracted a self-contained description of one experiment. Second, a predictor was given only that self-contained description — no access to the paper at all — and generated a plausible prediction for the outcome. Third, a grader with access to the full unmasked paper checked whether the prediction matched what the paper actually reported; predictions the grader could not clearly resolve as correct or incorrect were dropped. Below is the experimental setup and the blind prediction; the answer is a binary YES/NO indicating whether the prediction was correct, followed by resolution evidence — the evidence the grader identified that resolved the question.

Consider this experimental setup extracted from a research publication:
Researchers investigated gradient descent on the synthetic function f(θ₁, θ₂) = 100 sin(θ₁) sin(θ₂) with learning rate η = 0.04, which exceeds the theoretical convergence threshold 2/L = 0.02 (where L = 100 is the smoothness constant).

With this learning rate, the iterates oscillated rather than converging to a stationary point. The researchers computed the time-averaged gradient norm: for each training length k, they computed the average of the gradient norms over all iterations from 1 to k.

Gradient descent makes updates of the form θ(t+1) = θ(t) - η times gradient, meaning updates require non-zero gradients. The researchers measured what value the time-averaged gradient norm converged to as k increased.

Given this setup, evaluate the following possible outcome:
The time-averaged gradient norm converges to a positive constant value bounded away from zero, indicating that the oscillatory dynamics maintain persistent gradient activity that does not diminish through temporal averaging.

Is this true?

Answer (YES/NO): YES